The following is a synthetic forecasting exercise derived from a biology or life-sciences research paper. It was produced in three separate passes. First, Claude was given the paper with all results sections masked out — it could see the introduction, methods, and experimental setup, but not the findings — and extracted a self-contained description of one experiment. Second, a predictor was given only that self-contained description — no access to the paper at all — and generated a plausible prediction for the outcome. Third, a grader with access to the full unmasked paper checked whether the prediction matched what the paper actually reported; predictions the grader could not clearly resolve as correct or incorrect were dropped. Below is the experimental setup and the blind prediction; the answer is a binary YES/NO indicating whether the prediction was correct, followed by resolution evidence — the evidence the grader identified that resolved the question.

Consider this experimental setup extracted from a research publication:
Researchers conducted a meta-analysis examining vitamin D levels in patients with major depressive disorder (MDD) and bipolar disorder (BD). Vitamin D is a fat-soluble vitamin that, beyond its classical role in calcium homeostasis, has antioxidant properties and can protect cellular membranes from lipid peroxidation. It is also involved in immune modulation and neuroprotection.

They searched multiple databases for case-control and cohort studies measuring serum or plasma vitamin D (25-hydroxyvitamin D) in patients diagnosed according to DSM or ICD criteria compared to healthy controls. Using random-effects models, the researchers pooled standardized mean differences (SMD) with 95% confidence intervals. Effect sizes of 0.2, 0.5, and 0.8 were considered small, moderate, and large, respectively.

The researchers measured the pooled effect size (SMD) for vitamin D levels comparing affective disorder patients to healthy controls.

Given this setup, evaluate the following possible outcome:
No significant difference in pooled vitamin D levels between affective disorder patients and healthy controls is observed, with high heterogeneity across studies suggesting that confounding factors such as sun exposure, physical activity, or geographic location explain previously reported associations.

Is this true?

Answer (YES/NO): NO